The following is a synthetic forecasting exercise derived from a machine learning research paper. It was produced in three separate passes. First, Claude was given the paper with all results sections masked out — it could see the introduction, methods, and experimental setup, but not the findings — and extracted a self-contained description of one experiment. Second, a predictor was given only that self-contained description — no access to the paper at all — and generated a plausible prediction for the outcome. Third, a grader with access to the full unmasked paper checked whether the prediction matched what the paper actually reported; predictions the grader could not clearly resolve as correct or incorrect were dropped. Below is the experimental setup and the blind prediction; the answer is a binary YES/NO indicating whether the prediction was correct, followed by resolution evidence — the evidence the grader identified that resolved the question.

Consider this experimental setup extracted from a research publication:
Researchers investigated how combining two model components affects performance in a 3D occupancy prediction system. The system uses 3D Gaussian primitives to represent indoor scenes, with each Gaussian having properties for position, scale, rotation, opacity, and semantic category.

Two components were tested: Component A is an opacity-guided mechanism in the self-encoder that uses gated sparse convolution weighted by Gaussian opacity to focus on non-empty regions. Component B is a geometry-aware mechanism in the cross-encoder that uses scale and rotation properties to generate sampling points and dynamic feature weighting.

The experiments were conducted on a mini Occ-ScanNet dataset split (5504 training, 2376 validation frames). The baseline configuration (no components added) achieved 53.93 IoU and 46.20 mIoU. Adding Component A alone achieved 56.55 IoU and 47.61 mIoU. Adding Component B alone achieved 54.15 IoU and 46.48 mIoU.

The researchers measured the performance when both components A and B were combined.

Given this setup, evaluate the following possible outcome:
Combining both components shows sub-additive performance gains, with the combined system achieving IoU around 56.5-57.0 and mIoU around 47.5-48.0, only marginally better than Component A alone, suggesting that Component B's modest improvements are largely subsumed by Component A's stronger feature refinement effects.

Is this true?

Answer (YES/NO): NO